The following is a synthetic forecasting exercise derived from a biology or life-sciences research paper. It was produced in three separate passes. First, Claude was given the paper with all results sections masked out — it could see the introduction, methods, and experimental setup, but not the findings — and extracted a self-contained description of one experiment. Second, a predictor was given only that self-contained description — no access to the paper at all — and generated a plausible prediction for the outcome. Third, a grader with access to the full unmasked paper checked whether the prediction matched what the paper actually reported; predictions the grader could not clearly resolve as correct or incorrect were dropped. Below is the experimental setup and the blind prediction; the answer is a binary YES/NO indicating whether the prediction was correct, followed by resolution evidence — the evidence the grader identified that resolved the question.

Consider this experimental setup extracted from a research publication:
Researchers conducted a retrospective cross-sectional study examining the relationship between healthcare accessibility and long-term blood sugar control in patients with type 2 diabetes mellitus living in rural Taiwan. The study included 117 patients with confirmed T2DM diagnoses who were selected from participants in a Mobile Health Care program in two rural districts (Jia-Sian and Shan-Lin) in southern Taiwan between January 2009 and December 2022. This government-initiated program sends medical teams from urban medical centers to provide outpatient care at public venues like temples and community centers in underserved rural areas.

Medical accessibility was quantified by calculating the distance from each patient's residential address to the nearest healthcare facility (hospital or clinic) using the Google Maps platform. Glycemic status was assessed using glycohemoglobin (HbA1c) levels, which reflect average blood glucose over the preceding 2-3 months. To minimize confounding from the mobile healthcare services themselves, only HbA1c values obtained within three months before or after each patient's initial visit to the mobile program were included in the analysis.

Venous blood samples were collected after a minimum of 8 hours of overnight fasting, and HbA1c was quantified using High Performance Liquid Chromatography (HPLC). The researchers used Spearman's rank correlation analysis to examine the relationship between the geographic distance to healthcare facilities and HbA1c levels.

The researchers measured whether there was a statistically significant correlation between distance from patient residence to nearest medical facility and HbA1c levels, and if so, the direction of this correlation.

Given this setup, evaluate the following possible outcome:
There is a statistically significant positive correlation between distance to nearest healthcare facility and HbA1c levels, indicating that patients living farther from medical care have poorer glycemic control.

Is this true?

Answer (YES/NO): YES